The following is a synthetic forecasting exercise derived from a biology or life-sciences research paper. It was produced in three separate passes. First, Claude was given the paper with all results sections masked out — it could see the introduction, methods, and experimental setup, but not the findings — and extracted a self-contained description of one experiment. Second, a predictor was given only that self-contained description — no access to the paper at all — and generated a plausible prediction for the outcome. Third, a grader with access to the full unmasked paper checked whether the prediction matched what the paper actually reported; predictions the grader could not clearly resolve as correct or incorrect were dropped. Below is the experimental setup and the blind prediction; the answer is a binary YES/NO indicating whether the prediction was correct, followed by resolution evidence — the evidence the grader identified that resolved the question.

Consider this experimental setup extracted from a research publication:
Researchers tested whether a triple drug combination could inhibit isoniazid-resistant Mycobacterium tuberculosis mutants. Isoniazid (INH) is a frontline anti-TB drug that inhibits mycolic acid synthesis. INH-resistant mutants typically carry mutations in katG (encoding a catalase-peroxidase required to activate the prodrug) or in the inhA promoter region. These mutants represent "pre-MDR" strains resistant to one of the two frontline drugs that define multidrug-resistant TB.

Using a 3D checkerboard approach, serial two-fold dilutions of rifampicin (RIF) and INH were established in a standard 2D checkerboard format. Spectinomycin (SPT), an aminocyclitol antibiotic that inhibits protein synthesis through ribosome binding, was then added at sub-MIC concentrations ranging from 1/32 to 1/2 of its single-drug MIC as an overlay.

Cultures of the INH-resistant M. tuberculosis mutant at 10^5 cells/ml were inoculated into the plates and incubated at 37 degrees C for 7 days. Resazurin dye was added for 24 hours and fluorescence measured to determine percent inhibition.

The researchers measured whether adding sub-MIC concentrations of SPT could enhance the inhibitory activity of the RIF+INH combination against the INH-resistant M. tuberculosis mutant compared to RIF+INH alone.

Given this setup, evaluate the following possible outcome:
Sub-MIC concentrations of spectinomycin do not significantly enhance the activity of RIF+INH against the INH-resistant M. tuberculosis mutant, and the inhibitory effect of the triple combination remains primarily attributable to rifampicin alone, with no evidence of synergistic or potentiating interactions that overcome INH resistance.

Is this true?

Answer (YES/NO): YES